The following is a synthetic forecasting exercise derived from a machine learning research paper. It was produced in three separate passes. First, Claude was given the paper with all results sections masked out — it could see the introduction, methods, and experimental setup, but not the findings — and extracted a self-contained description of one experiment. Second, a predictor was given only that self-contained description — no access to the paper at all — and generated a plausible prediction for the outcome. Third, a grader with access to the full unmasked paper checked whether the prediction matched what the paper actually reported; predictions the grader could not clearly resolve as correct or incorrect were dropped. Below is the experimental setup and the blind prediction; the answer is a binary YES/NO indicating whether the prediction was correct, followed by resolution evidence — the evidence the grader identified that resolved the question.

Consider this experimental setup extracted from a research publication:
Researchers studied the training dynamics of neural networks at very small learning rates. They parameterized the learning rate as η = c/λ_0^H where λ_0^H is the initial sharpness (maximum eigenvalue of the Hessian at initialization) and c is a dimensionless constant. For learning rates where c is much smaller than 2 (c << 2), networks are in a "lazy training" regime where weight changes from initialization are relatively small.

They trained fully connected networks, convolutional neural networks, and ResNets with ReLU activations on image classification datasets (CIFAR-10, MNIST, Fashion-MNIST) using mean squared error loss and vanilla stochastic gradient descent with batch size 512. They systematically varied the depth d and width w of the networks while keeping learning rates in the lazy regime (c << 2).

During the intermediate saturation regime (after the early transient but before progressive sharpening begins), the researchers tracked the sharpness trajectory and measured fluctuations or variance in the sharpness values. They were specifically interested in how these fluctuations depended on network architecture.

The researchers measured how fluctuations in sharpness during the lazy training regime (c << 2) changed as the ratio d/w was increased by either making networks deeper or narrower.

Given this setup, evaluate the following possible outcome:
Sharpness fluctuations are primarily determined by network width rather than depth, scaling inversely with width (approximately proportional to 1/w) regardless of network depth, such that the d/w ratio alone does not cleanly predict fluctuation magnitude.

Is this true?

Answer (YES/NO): NO